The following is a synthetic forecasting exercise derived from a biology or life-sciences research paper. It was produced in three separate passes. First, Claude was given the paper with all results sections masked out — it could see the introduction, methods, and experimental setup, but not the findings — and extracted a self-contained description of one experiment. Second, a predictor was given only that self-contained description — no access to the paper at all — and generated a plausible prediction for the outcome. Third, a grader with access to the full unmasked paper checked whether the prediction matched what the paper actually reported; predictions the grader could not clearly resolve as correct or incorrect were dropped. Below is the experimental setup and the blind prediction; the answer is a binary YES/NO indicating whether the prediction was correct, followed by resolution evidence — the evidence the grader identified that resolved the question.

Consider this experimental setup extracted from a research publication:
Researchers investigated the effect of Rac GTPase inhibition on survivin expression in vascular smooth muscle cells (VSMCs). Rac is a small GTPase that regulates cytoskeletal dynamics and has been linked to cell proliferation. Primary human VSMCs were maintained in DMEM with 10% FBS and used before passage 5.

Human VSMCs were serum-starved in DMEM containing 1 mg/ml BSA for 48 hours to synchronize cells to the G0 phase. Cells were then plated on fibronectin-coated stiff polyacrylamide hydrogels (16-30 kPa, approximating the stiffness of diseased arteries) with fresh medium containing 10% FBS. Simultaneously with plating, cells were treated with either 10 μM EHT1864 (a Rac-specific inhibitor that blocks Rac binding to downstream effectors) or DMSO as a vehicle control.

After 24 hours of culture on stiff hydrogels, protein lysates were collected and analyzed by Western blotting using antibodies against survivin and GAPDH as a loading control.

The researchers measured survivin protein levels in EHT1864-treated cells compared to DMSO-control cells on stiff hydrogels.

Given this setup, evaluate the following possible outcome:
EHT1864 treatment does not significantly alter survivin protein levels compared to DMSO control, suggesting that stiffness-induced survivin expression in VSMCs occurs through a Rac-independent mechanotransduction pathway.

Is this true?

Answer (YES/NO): NO